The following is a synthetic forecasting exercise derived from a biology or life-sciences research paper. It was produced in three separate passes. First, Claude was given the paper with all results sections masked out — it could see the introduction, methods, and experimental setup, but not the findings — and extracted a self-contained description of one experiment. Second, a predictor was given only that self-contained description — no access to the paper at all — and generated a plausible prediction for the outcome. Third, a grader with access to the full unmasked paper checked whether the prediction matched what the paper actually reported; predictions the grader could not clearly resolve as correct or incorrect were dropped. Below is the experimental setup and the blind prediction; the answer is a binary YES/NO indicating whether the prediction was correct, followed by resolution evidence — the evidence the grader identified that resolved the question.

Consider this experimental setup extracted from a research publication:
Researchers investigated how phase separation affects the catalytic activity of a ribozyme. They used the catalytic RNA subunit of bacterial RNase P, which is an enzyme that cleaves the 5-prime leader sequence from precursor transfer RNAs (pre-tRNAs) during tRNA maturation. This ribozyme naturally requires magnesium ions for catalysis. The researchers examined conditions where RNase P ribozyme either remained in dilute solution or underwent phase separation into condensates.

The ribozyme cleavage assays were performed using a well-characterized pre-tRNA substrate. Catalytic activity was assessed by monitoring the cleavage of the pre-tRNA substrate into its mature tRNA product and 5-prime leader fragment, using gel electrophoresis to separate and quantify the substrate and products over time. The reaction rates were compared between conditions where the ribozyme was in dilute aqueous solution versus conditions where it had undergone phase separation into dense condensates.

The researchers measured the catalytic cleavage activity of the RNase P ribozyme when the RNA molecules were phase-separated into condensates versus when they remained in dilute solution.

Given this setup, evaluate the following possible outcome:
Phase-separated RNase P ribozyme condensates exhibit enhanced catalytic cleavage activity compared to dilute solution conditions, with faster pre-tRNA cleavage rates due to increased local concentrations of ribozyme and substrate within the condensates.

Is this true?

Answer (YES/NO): NO